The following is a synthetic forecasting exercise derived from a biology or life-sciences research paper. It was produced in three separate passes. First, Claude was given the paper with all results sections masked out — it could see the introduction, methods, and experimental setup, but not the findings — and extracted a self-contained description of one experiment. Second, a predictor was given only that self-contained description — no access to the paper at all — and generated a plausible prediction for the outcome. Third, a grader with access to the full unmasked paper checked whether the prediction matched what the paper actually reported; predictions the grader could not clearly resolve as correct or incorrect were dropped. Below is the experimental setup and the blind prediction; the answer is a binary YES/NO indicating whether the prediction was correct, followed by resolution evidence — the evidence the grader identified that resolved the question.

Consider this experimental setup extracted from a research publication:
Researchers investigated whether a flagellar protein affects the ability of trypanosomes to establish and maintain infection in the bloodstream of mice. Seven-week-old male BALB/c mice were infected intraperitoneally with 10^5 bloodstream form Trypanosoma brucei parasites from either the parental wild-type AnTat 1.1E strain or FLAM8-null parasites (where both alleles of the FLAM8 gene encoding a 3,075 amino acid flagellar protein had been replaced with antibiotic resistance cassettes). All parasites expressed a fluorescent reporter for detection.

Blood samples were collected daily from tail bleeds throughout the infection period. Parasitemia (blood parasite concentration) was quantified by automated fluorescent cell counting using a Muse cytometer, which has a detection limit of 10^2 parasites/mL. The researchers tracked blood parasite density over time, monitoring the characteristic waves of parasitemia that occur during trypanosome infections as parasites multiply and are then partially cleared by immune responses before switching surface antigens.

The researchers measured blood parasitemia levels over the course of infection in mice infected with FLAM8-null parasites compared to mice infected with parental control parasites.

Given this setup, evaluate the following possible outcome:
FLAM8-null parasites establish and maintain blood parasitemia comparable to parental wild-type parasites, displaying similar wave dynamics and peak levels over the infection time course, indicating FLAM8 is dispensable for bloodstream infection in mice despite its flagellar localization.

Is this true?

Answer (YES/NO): NO